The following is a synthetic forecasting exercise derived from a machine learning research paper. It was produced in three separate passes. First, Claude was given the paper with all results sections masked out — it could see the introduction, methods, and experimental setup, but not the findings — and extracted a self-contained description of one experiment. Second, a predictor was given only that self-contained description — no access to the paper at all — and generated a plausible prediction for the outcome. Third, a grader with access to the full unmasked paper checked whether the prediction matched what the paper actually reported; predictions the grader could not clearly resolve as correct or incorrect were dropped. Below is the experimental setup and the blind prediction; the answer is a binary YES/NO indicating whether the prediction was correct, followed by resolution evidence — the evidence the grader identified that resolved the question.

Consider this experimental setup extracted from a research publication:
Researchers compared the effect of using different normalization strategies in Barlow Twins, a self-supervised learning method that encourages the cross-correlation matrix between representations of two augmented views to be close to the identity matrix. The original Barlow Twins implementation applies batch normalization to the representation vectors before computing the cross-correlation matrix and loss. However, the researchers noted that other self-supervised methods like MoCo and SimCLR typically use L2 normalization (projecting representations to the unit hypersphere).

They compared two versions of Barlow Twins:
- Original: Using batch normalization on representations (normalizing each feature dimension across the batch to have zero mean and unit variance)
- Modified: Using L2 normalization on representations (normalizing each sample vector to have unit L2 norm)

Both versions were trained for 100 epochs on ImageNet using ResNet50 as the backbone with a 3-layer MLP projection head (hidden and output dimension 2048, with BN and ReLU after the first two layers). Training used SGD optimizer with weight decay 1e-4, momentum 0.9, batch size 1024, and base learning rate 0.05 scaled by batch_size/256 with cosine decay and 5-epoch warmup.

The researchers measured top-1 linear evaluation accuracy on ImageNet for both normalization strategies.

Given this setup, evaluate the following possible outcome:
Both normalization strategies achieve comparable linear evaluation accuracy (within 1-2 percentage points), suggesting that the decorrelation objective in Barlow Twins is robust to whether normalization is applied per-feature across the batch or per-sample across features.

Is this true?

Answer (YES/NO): YES